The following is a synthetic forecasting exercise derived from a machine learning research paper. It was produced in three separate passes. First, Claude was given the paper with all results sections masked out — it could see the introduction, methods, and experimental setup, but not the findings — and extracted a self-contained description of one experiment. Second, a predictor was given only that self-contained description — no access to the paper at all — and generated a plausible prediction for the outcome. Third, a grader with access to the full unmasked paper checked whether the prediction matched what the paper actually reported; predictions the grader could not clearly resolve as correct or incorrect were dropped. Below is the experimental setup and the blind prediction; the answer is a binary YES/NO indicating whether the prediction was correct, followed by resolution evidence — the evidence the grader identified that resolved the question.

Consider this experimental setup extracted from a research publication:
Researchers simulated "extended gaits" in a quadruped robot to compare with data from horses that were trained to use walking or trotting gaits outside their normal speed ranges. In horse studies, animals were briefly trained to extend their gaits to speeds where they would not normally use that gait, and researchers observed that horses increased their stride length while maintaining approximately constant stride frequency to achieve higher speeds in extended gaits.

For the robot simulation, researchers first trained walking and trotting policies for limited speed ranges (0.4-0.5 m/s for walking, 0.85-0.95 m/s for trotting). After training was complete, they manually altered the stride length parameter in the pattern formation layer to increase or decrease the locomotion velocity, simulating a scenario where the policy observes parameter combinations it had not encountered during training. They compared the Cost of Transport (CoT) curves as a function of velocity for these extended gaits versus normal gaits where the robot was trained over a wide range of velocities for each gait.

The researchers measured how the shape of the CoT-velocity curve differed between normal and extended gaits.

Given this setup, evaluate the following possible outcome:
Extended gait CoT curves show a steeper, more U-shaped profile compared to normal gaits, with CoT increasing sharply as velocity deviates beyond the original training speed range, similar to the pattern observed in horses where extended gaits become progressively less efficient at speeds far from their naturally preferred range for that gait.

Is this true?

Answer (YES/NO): YES